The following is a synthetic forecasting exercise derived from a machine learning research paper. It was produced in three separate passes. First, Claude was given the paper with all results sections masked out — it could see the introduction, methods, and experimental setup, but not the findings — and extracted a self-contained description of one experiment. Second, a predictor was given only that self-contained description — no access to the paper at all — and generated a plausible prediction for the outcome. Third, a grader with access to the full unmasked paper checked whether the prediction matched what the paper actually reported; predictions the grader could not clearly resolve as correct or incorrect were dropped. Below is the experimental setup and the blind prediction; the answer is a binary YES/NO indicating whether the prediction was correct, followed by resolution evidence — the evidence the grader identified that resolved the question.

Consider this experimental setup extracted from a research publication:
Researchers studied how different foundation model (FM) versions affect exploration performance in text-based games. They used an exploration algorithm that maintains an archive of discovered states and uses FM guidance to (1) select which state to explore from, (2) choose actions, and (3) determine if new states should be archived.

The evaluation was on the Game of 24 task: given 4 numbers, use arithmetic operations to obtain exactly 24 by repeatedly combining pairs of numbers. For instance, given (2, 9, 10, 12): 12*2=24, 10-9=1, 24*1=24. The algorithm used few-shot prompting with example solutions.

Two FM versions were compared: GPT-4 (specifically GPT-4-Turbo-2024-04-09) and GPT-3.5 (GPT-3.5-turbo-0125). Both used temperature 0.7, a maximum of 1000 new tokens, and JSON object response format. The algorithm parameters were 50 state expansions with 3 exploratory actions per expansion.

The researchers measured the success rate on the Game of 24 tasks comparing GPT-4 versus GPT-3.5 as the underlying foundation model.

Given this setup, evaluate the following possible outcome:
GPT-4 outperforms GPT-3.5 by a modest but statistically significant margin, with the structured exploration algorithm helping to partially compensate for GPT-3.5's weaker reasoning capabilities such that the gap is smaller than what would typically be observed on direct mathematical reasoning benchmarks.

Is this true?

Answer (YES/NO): NO